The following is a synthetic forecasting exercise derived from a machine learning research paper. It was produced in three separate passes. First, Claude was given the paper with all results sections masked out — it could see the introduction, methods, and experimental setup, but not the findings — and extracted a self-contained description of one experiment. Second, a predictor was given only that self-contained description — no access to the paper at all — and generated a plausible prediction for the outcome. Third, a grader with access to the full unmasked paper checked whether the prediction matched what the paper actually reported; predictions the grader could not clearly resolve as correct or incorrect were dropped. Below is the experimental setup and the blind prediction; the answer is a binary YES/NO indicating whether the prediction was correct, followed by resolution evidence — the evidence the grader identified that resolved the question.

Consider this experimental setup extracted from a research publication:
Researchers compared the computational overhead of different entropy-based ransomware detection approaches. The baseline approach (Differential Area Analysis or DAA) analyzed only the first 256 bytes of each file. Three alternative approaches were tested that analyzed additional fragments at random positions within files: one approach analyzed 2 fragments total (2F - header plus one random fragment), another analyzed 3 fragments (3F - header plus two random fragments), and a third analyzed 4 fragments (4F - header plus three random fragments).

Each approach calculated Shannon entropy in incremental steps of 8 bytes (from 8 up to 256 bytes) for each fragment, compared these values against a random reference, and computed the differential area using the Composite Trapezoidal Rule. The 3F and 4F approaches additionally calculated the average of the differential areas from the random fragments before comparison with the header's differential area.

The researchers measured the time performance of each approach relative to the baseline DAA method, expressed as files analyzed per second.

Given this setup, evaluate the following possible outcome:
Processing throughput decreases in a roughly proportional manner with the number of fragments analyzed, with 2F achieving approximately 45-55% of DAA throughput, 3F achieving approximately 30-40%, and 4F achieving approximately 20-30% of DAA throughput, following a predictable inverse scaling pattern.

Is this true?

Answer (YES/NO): NO